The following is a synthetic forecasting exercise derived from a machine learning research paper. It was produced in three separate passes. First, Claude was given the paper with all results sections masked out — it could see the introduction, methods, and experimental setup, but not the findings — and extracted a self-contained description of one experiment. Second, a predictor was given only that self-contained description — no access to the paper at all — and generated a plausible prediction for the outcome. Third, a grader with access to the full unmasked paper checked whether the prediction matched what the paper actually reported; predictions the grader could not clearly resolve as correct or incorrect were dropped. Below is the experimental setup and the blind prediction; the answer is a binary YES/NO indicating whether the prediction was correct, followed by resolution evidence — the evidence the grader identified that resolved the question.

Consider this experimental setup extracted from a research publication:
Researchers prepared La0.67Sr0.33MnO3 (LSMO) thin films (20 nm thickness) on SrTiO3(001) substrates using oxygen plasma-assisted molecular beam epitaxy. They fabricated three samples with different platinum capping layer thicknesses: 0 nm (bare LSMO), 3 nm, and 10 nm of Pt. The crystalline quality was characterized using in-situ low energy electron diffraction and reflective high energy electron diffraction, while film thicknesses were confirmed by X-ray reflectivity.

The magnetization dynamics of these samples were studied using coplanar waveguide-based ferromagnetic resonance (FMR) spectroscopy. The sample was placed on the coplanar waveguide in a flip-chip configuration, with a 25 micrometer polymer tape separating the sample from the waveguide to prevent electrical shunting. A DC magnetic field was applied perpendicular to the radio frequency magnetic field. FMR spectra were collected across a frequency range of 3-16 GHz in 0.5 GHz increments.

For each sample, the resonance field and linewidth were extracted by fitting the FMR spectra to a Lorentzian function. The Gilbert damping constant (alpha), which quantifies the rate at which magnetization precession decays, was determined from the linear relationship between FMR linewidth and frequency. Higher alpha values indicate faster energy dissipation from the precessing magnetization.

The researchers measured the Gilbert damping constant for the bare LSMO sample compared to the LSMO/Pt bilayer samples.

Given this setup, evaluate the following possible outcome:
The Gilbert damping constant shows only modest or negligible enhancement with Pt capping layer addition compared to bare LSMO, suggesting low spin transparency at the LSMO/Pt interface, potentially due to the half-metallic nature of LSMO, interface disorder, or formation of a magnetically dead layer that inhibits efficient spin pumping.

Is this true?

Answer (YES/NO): NO